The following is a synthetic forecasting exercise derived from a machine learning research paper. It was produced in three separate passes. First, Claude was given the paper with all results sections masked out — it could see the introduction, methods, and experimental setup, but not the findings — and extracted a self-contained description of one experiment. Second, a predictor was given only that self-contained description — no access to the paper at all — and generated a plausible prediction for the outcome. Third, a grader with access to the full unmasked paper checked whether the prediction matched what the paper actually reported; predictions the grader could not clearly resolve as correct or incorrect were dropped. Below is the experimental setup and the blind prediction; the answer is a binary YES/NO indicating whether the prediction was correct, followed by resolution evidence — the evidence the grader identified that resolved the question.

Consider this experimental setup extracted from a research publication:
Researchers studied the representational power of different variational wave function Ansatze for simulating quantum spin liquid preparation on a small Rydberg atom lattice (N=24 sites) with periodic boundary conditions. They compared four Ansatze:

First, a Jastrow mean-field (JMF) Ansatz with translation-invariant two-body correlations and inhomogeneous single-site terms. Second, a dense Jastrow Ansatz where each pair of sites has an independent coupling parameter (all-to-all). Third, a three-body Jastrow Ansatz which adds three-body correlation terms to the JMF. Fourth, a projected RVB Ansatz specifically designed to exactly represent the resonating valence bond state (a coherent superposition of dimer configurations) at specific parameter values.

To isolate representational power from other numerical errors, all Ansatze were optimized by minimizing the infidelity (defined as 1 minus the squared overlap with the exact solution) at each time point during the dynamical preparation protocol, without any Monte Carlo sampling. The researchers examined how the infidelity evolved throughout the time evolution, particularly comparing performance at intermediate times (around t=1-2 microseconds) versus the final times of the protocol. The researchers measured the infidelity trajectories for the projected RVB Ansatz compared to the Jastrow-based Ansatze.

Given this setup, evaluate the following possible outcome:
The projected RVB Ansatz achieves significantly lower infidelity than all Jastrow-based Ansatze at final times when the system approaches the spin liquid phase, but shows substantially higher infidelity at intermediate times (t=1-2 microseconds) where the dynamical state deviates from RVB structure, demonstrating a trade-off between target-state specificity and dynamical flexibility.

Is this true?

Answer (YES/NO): NO